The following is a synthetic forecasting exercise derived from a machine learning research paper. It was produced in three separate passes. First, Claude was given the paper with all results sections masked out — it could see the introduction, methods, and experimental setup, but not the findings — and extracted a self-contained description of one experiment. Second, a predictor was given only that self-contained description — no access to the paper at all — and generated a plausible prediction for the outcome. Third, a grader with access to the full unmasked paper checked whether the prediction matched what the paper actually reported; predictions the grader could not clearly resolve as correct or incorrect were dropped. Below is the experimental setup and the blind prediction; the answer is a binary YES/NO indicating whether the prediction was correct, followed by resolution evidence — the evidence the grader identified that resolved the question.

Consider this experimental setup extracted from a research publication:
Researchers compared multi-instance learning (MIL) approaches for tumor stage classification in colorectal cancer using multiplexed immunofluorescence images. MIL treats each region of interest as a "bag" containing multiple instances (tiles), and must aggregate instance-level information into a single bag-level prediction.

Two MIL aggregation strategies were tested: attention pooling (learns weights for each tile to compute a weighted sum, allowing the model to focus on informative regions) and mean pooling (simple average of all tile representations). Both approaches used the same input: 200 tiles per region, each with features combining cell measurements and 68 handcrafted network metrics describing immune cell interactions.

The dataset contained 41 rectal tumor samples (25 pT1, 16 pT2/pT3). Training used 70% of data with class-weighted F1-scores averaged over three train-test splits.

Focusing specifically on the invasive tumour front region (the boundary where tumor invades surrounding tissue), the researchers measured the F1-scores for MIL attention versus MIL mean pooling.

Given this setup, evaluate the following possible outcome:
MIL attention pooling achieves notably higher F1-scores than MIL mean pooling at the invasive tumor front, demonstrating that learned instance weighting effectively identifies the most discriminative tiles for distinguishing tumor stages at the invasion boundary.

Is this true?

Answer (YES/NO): YES